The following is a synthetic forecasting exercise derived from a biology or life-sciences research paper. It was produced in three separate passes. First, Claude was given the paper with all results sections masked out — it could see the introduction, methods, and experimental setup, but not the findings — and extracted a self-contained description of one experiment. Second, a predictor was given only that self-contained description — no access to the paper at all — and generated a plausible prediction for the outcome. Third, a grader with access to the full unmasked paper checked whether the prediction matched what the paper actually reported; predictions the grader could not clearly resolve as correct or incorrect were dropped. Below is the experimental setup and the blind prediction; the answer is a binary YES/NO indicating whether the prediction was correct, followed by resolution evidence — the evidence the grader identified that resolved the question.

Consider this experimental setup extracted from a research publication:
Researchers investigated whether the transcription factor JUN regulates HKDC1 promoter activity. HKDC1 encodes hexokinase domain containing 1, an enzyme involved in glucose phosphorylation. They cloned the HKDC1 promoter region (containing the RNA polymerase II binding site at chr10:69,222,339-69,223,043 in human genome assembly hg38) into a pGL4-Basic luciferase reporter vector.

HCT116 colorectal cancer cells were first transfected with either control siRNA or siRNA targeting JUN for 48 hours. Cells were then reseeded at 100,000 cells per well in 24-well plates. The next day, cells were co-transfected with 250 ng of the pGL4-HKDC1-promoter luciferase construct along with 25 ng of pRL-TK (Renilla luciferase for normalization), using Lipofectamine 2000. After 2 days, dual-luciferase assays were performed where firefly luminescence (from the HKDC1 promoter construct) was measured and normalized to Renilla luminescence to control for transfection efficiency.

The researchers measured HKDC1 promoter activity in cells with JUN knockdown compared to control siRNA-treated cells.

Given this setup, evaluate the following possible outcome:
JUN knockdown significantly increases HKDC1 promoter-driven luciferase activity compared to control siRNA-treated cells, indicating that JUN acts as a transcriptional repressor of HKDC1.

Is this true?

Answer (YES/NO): NO